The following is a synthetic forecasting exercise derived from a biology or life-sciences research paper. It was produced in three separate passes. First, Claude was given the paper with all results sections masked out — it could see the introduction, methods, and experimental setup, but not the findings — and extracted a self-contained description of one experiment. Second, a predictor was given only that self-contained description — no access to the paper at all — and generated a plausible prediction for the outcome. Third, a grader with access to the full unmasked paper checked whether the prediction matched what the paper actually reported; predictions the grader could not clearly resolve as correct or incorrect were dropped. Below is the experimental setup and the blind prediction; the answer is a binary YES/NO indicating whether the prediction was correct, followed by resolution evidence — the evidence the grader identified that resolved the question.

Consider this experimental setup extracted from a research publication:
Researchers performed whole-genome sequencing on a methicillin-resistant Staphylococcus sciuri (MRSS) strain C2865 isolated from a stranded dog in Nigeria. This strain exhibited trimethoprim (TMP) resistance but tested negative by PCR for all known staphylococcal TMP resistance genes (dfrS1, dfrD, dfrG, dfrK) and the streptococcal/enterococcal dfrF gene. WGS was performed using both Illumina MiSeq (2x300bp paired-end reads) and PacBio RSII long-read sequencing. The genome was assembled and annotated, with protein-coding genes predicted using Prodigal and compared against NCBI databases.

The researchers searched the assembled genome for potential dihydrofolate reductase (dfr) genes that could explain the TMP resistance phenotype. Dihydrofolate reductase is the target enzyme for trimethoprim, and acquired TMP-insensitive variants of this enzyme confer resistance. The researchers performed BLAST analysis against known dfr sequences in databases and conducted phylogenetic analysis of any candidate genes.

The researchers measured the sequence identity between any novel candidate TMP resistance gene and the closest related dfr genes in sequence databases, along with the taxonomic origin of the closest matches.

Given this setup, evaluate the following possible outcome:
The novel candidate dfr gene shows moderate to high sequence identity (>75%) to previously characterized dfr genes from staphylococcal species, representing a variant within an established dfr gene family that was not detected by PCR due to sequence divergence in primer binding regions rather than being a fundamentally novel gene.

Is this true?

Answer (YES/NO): NO